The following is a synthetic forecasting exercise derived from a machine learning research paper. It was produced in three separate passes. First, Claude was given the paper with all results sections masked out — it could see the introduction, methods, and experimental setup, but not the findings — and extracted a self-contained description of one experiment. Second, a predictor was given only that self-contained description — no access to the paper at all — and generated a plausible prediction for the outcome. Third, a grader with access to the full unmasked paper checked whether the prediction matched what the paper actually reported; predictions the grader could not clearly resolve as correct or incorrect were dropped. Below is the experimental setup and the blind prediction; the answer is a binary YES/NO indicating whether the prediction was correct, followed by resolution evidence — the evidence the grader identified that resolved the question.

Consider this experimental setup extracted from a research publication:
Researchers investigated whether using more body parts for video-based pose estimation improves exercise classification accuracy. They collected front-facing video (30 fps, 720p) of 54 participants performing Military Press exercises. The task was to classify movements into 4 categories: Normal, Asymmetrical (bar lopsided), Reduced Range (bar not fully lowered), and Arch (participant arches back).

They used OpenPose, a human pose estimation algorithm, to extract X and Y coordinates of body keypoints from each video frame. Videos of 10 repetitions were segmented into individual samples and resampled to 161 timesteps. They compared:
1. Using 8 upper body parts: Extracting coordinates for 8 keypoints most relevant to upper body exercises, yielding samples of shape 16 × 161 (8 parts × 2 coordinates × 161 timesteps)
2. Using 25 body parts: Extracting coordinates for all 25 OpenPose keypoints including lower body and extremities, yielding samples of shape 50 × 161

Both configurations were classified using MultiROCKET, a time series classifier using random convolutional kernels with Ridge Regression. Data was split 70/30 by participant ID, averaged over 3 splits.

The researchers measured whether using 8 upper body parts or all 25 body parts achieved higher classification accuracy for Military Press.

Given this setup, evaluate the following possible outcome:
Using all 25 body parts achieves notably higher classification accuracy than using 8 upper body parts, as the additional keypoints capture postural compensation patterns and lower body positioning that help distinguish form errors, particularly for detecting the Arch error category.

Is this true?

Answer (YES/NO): NO